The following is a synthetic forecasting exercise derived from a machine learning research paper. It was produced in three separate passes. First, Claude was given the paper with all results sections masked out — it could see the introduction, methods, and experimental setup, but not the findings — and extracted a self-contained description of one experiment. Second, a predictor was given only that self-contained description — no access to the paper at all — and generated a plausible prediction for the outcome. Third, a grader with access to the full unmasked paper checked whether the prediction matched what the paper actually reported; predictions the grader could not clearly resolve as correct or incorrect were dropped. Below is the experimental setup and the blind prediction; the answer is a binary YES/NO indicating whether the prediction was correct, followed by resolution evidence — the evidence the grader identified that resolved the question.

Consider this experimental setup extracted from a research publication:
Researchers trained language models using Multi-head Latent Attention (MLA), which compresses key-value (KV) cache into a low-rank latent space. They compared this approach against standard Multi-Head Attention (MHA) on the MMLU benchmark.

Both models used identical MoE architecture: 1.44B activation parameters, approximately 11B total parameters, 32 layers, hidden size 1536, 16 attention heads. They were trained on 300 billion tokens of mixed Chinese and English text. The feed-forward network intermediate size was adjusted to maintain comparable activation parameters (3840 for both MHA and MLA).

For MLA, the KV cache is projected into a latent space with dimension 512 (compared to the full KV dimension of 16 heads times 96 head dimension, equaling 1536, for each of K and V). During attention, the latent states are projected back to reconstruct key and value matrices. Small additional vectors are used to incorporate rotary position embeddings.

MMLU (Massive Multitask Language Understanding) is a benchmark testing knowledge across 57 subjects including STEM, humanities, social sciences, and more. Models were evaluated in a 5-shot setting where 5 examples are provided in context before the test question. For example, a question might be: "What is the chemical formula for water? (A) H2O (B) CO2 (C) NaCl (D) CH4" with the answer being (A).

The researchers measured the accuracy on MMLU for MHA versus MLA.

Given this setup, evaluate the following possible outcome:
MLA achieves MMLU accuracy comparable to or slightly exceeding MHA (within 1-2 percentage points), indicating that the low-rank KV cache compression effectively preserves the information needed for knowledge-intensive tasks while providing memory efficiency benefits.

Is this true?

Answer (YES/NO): YES